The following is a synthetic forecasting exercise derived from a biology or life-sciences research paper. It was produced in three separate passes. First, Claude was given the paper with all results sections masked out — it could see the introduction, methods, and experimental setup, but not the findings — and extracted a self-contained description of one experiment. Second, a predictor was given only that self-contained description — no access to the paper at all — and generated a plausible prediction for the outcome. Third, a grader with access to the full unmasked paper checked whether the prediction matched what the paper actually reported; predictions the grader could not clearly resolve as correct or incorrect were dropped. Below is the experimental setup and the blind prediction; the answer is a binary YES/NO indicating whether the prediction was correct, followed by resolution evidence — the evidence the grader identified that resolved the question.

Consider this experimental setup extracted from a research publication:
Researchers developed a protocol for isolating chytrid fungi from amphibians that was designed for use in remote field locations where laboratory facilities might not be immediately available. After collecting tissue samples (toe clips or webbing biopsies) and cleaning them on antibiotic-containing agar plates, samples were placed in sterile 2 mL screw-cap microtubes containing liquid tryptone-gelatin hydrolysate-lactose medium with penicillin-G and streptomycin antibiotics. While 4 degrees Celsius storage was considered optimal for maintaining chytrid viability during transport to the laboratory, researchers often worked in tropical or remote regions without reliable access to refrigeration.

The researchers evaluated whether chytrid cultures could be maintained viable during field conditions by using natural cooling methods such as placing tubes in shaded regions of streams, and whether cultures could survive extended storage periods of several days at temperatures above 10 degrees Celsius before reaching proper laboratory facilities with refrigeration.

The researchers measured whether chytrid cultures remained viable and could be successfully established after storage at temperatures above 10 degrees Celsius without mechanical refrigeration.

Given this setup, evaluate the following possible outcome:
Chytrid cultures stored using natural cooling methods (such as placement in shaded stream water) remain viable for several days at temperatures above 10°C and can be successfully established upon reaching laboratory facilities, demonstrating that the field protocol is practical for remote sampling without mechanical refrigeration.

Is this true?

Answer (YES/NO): YES